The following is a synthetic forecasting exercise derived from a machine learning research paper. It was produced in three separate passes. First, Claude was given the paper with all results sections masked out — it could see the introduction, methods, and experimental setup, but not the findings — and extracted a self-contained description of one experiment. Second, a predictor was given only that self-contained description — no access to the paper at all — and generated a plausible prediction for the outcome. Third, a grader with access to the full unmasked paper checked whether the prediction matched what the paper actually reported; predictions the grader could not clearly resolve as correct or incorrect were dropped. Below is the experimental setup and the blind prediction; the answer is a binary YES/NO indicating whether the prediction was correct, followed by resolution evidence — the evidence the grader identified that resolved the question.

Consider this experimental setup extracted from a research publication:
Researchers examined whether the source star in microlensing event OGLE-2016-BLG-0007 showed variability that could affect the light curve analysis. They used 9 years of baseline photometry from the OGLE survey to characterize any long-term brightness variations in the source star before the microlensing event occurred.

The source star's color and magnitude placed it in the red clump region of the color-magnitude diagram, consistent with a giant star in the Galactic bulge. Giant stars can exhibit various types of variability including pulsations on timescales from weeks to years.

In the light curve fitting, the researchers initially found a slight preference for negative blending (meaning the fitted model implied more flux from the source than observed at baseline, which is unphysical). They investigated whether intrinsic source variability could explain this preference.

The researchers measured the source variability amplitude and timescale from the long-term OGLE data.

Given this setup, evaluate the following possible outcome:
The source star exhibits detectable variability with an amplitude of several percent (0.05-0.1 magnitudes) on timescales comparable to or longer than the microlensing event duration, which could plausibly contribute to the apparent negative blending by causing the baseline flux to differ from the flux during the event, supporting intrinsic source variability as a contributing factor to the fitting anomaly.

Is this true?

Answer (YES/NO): NO